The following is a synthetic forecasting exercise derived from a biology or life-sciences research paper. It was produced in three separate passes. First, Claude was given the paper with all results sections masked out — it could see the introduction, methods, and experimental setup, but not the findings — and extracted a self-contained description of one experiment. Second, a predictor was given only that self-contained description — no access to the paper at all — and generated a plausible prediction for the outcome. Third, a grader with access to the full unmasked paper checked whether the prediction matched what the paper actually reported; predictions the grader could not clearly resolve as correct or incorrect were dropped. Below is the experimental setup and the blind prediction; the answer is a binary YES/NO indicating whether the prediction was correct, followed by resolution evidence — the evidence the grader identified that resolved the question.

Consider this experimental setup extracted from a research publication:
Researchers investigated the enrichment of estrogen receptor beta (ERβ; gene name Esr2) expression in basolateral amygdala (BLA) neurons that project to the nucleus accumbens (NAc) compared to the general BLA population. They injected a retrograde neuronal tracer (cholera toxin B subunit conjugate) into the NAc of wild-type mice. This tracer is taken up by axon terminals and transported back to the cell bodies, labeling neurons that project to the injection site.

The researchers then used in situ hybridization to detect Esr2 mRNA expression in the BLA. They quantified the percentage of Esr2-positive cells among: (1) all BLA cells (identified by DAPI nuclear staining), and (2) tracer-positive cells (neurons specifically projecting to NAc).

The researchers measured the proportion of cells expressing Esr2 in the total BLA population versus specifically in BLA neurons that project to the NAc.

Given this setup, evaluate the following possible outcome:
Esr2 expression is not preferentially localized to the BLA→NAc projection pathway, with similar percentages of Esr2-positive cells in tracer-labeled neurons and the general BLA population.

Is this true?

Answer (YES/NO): NO